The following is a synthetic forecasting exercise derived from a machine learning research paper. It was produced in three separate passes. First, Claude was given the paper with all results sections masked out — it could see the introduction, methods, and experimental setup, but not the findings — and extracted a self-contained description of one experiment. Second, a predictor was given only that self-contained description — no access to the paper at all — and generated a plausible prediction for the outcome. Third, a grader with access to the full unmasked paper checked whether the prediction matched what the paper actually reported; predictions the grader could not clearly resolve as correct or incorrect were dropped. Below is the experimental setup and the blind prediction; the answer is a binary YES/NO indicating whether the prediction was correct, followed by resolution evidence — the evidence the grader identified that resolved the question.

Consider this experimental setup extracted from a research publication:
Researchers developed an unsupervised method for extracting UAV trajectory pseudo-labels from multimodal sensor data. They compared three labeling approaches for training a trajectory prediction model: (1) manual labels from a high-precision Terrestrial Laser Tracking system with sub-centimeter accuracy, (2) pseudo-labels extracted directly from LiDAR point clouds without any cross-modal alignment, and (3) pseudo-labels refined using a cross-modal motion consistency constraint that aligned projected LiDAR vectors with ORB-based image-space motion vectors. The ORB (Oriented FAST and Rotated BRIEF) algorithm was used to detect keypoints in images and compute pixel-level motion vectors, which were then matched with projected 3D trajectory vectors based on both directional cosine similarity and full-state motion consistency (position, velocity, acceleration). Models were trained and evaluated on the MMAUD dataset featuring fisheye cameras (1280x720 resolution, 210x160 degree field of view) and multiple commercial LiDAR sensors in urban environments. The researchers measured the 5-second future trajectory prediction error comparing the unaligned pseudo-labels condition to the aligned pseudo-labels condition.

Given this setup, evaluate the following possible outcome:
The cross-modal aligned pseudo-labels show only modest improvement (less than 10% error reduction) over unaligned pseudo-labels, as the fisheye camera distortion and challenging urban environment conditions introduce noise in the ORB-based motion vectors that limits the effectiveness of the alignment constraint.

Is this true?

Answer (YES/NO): NO